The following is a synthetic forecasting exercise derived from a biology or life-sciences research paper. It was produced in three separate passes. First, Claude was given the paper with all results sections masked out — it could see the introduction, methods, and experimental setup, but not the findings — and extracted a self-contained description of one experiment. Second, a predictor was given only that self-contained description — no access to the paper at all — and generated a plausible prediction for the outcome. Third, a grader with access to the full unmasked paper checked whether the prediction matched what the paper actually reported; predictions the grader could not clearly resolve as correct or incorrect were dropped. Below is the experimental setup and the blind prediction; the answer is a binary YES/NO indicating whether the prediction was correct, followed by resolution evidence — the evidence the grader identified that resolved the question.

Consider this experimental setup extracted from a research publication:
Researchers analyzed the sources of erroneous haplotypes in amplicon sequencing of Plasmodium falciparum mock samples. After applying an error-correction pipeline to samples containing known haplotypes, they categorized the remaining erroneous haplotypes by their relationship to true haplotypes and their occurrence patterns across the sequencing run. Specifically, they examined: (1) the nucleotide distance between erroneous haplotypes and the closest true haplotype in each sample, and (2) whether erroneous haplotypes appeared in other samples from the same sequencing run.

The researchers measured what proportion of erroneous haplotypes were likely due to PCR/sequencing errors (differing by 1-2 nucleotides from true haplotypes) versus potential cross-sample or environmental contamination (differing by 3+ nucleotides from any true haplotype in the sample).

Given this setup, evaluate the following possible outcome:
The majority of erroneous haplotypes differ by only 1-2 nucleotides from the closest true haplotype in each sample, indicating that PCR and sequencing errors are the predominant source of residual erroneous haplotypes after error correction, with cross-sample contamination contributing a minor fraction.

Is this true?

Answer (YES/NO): NO